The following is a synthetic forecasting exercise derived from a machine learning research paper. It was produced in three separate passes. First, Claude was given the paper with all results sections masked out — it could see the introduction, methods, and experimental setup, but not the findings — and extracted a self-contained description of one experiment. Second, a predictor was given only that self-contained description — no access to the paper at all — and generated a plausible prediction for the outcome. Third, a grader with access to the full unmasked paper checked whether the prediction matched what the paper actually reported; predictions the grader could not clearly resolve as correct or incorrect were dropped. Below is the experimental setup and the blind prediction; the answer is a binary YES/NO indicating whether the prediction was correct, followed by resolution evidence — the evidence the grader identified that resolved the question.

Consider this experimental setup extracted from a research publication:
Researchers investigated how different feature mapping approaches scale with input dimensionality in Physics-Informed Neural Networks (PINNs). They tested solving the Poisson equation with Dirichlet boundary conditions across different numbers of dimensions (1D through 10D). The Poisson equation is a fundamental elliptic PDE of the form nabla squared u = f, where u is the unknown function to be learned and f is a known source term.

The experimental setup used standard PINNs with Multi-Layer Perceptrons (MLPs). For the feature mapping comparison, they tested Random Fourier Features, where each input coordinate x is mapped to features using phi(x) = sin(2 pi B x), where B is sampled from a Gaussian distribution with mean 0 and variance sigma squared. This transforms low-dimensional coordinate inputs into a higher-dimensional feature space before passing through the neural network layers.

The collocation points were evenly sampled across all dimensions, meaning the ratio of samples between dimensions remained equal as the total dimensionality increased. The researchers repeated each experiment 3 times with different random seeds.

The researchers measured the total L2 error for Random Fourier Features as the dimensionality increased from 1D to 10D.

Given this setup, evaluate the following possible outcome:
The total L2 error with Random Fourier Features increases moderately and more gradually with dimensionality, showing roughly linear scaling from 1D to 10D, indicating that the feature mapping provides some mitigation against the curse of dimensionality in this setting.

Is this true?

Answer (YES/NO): NO